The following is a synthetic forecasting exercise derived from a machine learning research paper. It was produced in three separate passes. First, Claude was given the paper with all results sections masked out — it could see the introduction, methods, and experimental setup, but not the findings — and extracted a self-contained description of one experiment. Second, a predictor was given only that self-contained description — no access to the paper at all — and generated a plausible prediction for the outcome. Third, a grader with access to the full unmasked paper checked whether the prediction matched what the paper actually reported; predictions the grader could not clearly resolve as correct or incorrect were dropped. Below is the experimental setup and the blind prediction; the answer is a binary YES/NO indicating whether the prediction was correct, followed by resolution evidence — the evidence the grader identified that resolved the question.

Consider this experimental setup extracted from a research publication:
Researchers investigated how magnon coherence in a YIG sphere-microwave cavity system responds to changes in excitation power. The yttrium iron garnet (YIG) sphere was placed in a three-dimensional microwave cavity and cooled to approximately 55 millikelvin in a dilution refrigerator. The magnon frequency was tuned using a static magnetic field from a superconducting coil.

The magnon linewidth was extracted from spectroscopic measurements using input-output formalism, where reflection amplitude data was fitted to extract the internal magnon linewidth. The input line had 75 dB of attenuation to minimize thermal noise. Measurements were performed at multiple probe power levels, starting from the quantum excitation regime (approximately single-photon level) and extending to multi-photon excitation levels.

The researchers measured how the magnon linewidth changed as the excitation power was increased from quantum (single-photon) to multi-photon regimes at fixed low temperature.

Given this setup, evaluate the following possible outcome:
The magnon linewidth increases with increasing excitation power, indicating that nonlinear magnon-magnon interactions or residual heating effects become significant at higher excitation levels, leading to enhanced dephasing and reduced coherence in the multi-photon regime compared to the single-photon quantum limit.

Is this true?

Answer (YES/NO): NO